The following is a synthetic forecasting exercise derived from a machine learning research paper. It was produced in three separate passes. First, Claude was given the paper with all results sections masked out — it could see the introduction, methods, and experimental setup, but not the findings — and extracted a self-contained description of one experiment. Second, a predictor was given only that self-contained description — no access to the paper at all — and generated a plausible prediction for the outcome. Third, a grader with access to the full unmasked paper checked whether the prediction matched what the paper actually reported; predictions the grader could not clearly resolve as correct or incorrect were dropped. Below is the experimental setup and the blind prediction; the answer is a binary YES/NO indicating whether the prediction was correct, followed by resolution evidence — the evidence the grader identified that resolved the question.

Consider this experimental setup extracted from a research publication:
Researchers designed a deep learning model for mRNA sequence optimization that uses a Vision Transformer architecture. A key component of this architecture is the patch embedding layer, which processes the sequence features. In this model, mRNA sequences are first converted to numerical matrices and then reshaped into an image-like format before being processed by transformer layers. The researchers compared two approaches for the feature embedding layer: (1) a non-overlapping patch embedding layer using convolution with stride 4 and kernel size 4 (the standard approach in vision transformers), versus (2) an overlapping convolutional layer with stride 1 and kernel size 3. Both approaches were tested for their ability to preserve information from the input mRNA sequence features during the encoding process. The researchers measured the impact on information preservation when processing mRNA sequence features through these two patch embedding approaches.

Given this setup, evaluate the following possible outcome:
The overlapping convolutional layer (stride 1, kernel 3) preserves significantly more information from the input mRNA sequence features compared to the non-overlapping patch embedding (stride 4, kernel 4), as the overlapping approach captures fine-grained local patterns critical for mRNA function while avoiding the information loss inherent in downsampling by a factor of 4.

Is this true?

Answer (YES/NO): YES